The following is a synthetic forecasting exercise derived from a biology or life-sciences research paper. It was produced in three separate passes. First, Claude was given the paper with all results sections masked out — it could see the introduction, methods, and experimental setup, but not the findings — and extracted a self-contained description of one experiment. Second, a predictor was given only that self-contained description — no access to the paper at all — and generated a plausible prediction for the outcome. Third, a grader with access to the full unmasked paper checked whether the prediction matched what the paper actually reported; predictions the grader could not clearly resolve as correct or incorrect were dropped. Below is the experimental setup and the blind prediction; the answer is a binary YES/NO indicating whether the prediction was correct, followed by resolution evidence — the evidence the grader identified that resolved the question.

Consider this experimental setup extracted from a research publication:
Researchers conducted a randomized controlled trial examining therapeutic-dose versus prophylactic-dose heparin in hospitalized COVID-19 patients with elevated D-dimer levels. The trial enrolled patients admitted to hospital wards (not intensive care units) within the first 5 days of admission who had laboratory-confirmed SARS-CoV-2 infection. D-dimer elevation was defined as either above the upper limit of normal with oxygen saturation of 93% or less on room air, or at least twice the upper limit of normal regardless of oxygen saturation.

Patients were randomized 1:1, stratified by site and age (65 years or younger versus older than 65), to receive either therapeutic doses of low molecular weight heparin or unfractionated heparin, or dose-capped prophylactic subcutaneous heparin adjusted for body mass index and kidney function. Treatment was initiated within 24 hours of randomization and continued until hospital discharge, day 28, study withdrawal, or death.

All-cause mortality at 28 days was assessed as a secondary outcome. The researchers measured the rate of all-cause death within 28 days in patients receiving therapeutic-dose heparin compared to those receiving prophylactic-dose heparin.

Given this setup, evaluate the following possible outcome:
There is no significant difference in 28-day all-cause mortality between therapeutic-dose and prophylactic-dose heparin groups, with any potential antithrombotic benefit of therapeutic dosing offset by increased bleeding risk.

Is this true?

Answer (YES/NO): NO